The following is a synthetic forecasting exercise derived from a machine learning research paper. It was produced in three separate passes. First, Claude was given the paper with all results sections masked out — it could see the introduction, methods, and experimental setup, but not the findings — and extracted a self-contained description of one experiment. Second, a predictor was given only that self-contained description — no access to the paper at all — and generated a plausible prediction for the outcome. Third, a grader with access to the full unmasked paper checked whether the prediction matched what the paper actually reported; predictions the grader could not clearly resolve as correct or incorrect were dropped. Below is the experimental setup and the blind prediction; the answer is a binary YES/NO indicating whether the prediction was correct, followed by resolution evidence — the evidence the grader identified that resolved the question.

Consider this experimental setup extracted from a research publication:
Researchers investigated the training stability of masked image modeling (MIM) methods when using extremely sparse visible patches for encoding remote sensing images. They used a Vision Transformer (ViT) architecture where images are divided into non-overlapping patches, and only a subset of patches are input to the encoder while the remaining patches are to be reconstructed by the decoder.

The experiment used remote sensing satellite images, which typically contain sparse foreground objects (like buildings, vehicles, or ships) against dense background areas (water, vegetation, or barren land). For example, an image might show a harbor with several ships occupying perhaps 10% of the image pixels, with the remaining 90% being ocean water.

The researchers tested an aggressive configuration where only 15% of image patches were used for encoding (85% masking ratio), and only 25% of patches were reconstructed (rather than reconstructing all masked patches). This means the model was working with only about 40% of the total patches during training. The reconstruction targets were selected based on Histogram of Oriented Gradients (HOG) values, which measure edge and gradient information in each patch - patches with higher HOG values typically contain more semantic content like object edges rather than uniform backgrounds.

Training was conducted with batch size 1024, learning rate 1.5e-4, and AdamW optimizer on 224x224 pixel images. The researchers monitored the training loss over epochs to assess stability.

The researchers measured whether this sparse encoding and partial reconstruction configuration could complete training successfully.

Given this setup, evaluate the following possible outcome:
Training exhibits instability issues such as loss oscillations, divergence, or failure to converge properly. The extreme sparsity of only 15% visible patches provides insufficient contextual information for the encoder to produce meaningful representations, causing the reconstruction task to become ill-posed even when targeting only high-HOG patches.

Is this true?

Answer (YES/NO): YES